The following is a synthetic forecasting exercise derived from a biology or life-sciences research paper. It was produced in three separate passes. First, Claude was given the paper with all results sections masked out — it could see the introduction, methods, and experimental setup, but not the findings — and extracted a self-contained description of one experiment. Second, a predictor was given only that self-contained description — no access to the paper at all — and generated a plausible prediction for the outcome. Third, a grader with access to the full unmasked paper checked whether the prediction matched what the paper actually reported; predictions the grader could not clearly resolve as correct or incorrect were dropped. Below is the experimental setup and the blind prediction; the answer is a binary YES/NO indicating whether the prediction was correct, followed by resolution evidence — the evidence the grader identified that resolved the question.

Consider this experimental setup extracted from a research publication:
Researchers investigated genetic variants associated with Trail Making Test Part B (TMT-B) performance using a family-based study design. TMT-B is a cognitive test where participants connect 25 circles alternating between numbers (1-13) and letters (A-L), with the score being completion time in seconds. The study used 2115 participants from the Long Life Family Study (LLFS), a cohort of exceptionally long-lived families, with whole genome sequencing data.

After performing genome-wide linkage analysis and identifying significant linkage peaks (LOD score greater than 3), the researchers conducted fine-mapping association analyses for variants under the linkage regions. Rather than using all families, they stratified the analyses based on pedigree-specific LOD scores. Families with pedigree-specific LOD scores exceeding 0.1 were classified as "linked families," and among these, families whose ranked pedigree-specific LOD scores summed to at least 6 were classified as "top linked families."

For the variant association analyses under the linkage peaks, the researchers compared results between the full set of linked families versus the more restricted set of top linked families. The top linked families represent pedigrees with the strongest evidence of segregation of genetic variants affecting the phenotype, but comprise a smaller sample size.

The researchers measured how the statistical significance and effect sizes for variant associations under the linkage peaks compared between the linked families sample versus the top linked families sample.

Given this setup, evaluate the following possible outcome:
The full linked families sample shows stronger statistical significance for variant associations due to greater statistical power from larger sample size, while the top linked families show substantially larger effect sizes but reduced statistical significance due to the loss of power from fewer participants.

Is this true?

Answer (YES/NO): NO